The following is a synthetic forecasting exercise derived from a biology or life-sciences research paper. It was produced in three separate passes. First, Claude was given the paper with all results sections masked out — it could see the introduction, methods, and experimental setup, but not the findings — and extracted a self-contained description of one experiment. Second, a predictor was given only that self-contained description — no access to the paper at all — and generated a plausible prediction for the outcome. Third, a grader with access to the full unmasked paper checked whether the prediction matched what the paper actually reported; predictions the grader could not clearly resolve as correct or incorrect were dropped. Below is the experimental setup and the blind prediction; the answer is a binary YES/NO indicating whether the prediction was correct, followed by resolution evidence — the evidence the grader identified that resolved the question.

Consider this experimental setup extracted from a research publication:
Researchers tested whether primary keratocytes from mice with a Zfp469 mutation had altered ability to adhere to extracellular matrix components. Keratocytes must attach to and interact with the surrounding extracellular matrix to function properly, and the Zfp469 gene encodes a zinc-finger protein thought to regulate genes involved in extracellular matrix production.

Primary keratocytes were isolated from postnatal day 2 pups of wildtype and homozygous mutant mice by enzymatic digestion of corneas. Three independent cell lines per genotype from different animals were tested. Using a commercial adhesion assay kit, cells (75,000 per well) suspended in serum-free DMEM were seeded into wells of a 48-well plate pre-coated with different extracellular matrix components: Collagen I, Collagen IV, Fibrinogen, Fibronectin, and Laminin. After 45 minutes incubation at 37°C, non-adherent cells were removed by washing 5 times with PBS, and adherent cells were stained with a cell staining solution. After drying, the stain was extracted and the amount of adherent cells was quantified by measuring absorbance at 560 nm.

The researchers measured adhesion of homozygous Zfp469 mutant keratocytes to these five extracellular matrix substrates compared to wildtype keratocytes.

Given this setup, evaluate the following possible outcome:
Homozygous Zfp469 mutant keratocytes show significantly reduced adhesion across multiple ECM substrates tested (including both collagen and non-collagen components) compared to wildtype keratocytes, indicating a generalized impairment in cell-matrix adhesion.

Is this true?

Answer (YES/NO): NO